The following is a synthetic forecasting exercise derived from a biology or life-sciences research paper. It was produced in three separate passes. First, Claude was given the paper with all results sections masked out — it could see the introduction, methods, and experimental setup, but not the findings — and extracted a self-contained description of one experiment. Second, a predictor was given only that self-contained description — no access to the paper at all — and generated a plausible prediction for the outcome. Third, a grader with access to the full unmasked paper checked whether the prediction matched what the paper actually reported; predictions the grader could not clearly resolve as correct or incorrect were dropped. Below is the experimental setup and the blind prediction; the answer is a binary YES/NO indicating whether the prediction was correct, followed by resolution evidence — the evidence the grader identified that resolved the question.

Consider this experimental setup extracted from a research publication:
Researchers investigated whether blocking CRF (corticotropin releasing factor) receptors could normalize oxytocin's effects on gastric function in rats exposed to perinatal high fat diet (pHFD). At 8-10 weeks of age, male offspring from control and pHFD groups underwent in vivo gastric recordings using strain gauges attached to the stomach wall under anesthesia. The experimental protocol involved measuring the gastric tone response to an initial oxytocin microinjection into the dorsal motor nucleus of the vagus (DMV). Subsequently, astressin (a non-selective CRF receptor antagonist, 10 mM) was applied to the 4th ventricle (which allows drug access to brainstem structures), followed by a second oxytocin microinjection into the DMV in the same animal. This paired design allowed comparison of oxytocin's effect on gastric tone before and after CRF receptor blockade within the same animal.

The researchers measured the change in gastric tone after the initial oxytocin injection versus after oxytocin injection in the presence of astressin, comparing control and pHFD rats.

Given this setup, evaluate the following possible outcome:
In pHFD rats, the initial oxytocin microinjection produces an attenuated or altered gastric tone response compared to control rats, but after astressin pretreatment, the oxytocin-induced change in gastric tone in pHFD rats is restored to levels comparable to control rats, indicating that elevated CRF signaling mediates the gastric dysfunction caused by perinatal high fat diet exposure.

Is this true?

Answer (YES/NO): YES